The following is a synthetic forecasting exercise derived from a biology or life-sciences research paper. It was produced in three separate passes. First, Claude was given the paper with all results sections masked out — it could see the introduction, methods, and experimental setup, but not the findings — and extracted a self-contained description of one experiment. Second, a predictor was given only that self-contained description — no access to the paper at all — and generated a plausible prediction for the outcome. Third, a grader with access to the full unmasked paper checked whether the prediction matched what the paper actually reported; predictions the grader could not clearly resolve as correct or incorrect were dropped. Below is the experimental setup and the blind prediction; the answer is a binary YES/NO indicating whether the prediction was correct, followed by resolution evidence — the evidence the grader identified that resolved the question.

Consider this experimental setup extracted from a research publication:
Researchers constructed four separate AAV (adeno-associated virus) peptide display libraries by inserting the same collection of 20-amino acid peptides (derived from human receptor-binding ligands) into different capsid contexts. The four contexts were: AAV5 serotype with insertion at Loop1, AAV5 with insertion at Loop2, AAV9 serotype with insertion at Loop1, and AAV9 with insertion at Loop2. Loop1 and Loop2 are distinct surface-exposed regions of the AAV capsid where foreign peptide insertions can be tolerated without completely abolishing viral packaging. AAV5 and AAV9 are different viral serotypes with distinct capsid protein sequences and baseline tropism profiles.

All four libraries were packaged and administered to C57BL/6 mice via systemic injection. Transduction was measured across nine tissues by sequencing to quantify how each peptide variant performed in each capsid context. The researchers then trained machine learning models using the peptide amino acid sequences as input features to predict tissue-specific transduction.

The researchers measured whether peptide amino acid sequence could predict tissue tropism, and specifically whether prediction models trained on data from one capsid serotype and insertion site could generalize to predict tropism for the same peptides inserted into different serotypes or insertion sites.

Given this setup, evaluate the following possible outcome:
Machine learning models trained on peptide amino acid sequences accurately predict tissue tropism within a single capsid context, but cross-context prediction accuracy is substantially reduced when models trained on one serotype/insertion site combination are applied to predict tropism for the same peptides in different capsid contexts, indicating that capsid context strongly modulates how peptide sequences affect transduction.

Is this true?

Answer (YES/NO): NO